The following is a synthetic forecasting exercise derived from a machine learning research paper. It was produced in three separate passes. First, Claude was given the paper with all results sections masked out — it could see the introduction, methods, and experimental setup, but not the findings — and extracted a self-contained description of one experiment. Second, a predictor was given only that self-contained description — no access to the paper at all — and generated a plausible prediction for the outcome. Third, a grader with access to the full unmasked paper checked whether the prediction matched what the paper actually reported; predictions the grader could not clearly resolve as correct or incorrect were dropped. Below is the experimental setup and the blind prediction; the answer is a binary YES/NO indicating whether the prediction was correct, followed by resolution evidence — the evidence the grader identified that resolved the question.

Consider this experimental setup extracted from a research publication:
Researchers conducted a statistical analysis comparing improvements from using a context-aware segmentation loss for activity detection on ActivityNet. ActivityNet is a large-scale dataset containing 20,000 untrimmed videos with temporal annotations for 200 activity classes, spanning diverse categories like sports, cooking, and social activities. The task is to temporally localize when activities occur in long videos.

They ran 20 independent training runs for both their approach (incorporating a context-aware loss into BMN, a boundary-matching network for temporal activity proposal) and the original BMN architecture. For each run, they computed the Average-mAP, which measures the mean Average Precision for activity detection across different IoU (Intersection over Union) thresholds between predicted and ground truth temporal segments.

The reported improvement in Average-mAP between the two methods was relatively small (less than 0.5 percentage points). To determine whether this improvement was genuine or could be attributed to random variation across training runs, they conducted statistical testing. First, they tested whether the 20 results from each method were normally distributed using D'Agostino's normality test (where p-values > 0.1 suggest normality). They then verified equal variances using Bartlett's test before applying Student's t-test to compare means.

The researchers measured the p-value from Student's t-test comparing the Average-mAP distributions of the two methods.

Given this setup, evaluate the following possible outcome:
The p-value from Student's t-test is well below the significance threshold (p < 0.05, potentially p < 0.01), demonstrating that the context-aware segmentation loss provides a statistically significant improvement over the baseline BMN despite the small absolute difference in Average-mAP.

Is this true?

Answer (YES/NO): YES